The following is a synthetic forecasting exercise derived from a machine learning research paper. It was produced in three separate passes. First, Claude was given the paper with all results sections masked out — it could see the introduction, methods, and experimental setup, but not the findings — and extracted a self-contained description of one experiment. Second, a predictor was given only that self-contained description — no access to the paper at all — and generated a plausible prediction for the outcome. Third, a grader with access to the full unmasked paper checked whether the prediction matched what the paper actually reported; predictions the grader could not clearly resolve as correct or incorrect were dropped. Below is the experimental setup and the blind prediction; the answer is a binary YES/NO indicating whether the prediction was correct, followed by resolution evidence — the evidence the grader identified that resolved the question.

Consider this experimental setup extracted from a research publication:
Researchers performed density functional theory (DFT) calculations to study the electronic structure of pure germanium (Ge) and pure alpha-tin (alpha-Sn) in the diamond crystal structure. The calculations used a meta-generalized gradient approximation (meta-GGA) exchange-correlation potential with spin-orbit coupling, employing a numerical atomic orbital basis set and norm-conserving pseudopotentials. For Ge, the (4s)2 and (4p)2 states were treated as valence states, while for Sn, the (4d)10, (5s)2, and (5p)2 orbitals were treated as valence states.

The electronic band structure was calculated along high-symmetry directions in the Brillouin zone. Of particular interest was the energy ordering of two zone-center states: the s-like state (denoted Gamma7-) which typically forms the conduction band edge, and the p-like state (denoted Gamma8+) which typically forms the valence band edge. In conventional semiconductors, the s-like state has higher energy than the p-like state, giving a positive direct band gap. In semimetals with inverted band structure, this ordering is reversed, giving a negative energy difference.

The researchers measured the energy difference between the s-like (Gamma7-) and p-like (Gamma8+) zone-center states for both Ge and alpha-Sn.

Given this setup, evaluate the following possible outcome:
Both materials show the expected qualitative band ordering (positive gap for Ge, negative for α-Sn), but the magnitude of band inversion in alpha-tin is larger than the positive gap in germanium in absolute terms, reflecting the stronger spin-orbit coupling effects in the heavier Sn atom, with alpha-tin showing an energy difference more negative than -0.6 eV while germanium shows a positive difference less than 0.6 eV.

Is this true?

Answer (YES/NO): NO